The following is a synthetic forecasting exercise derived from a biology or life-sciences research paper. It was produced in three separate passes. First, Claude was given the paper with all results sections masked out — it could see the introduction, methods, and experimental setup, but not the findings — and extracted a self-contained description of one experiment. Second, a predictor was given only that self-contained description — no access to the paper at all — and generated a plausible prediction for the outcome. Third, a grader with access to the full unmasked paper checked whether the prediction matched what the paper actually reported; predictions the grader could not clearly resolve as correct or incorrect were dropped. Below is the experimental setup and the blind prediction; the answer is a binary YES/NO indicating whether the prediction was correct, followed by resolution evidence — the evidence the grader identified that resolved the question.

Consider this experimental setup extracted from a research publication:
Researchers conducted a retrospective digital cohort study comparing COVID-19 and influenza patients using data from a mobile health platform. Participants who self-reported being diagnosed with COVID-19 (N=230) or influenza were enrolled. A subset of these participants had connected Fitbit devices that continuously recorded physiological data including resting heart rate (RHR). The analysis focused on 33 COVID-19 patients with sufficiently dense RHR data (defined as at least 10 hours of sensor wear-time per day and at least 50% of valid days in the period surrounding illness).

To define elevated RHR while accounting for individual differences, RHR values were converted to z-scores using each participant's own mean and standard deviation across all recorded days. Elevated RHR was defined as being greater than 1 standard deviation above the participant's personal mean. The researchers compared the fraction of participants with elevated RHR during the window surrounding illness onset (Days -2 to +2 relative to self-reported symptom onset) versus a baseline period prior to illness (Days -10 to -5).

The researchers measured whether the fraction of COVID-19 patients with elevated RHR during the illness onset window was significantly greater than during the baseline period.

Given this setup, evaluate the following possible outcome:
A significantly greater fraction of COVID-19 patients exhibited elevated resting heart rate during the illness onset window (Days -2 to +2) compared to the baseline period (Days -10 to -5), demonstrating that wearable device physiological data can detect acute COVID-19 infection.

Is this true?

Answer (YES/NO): YES